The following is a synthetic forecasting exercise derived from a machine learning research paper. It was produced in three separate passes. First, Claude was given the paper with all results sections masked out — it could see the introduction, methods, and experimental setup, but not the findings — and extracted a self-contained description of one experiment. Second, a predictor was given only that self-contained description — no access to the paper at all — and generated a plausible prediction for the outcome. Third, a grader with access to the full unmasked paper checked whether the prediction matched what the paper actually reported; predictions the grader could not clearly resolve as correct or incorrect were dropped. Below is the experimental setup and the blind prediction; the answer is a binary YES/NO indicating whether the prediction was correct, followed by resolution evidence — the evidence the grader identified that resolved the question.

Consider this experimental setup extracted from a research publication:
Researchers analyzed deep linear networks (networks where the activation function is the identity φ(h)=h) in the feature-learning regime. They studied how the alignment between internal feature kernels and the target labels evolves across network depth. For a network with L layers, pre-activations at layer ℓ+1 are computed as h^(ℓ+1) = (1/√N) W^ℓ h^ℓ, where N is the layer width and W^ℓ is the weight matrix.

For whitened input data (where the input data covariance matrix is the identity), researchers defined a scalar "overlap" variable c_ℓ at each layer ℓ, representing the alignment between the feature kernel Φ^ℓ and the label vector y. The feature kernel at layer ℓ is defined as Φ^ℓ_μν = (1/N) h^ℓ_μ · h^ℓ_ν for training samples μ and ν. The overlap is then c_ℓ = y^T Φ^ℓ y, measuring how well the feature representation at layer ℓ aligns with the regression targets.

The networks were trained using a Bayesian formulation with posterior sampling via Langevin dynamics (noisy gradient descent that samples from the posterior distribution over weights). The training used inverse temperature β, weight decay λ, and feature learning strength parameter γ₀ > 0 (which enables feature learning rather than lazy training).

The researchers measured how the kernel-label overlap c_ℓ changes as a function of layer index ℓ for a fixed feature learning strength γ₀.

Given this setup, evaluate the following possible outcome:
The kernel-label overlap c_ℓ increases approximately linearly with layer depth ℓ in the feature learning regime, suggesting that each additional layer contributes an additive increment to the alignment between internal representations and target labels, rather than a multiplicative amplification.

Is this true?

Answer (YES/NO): NO